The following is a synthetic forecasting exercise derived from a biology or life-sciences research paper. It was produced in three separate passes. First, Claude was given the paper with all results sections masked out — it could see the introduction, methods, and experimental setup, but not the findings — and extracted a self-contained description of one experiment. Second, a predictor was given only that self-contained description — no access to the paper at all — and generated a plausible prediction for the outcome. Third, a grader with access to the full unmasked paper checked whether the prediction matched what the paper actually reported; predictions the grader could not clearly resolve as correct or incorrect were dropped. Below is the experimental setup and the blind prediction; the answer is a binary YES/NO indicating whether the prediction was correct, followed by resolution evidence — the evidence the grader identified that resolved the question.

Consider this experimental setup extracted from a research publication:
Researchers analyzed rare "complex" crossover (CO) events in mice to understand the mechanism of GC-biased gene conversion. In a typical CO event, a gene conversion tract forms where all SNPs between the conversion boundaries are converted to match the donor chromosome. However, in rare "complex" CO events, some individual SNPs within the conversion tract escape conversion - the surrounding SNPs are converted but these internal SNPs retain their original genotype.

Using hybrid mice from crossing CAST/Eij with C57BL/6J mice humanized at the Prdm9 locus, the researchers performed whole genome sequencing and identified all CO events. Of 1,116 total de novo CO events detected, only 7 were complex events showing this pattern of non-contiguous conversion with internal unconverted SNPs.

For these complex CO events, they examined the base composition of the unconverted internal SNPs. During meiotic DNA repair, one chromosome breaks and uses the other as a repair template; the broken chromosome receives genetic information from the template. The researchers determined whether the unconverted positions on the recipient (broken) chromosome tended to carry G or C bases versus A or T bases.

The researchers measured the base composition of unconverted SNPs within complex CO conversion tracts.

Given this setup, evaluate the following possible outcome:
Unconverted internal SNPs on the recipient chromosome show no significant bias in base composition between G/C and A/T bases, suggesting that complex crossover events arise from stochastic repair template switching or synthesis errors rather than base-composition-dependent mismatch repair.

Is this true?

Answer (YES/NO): NO